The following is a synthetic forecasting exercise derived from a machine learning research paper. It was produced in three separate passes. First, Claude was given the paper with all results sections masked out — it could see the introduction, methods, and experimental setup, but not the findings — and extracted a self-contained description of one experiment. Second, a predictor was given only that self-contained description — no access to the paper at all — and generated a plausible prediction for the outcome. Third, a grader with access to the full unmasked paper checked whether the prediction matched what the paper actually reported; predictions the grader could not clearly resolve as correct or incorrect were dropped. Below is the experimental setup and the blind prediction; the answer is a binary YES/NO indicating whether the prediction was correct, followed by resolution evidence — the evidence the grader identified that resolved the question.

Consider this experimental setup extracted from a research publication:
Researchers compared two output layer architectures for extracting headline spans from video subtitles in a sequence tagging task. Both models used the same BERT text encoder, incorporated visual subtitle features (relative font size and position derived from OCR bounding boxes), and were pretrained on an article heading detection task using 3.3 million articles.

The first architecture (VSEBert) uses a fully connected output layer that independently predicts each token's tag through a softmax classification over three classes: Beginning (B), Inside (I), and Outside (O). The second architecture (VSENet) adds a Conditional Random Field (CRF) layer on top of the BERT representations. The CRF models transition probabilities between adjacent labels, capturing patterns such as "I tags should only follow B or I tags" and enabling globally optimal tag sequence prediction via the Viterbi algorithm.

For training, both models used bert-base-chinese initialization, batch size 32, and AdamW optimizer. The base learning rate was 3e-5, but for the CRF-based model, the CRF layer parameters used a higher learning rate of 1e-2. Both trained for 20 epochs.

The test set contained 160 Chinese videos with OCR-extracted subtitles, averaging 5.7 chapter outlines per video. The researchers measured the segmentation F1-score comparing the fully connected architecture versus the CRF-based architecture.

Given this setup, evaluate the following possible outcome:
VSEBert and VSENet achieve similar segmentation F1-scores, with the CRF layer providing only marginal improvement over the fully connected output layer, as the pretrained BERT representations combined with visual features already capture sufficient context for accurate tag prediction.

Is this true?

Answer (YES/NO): NO